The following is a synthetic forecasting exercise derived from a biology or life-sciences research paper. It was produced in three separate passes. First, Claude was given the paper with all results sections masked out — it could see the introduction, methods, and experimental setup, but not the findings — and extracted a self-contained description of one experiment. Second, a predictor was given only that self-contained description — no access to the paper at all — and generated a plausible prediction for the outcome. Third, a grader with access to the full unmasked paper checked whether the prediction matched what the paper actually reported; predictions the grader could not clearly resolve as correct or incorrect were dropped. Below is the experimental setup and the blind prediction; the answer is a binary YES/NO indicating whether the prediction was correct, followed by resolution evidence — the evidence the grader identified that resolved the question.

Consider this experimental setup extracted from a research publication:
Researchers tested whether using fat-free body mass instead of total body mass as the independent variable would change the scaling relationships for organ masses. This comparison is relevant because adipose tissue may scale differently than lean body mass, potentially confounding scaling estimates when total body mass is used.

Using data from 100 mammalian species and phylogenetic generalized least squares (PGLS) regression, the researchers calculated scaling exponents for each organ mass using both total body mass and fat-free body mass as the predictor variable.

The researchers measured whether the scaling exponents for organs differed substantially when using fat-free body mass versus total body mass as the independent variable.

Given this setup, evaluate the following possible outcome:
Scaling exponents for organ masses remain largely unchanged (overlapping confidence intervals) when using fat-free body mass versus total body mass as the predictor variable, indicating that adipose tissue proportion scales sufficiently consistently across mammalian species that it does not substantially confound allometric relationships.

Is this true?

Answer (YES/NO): YES